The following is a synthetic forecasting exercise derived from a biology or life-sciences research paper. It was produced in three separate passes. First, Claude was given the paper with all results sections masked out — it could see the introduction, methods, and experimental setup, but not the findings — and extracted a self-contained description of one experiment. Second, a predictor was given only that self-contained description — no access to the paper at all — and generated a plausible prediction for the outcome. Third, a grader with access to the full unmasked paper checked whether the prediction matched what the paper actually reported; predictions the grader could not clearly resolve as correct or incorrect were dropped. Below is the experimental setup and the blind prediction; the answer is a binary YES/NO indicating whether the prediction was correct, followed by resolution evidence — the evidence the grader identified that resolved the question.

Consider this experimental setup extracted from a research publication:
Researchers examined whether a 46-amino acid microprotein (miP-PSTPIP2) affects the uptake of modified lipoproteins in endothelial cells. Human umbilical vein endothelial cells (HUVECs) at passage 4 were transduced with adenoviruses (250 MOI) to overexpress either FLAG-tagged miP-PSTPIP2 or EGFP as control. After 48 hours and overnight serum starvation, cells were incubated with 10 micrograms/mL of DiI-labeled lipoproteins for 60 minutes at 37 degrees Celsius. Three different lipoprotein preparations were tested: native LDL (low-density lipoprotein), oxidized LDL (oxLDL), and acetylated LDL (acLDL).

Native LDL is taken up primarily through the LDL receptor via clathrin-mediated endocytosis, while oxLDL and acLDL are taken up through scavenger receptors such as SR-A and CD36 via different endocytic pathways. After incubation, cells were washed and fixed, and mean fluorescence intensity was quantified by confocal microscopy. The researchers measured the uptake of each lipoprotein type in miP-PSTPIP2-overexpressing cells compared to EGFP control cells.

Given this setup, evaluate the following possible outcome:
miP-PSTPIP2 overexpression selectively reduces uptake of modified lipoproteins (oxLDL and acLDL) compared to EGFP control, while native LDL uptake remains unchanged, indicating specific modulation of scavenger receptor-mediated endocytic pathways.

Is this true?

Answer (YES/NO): NO